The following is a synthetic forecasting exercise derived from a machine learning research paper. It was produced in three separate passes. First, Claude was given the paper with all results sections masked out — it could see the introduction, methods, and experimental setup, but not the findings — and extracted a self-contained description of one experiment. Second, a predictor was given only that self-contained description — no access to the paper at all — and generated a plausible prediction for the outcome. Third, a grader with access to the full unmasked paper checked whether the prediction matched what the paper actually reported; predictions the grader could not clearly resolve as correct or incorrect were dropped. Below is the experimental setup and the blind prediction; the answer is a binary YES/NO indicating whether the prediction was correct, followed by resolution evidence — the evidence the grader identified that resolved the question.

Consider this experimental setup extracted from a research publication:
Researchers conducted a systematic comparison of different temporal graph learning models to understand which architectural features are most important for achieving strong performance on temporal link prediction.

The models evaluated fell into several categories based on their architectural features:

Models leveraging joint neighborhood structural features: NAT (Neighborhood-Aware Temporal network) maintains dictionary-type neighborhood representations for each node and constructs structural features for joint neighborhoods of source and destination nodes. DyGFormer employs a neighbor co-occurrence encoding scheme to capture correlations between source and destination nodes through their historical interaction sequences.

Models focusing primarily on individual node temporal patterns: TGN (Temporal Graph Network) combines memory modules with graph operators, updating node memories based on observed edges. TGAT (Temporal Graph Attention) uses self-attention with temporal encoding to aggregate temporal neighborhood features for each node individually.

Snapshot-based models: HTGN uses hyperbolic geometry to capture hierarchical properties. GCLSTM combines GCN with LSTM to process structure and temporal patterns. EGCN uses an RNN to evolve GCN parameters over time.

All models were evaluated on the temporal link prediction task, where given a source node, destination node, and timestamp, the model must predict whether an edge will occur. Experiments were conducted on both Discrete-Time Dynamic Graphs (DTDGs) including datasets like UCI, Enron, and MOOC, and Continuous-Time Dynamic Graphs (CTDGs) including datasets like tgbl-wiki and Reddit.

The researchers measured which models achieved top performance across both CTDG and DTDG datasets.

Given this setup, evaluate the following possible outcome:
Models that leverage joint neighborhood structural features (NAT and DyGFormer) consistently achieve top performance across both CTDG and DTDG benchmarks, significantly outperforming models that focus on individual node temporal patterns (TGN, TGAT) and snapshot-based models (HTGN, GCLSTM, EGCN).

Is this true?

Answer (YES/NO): NO